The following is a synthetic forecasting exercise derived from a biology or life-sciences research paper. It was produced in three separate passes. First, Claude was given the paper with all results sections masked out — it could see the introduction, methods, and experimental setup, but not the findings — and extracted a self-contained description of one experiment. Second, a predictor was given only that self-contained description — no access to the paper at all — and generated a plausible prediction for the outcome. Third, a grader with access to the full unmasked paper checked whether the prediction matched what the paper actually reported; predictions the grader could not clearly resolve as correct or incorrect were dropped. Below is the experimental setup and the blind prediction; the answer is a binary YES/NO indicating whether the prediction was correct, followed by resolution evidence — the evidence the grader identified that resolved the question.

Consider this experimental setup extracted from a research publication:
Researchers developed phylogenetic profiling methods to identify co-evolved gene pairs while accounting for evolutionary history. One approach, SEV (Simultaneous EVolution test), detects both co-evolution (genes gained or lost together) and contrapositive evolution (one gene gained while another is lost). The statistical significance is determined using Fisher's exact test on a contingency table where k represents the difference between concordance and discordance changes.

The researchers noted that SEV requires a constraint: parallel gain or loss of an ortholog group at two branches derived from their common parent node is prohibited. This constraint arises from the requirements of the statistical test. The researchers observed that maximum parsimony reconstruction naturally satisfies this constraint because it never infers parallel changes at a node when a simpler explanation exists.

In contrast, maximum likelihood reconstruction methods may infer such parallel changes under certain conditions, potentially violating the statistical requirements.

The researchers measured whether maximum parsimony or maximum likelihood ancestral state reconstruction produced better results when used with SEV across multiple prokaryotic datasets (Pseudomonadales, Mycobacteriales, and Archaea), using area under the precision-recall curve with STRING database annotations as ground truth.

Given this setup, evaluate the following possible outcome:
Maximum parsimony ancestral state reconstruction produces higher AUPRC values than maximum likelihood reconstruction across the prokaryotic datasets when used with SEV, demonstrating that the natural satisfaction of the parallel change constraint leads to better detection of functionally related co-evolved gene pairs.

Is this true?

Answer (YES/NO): YES